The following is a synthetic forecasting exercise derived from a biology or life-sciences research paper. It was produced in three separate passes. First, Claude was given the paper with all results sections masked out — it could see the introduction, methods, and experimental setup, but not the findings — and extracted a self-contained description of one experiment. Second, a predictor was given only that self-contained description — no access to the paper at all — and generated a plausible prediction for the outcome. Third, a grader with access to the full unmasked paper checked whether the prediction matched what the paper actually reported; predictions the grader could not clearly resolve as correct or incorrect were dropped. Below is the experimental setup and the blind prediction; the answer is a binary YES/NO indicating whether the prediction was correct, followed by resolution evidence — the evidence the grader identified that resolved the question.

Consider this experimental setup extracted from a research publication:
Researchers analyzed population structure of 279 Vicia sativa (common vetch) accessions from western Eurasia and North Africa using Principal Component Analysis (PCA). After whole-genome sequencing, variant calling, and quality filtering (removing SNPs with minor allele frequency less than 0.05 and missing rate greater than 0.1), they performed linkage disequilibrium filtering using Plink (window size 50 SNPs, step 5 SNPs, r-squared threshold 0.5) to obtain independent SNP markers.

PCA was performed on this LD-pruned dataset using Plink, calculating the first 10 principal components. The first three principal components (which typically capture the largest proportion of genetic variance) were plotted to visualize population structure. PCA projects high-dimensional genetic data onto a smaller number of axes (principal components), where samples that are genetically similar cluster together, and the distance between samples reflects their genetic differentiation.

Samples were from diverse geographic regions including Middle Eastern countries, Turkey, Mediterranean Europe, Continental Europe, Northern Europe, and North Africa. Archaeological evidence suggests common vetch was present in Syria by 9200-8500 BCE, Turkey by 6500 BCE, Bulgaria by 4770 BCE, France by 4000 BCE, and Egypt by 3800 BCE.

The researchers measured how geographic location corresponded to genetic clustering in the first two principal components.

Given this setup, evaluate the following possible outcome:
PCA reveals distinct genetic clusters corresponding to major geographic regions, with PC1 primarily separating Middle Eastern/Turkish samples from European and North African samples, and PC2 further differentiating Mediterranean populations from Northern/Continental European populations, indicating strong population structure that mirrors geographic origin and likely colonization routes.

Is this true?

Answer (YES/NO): NO